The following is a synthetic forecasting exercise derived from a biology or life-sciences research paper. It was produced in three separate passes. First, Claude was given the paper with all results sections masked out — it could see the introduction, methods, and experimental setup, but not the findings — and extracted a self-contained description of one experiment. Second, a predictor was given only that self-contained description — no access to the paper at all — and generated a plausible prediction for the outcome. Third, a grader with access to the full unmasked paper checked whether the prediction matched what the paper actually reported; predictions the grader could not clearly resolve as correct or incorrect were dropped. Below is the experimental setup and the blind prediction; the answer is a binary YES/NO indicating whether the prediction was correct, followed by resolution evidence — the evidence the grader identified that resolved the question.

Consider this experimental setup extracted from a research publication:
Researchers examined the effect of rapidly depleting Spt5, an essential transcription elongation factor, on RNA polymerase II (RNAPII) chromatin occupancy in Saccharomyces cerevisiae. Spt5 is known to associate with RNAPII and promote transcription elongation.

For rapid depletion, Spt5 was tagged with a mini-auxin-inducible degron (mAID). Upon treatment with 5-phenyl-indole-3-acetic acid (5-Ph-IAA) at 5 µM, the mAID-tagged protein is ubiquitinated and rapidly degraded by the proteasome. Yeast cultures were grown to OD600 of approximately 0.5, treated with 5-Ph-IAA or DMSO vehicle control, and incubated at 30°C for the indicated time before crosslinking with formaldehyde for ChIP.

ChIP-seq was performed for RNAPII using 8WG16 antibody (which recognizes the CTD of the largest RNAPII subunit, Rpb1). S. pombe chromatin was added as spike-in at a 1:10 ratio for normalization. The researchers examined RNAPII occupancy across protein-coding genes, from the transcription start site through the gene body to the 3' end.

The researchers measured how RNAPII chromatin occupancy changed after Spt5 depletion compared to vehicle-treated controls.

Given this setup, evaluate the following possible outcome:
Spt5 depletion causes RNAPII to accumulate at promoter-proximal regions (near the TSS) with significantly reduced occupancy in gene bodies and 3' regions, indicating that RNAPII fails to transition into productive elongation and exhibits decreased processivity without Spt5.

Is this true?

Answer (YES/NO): YES